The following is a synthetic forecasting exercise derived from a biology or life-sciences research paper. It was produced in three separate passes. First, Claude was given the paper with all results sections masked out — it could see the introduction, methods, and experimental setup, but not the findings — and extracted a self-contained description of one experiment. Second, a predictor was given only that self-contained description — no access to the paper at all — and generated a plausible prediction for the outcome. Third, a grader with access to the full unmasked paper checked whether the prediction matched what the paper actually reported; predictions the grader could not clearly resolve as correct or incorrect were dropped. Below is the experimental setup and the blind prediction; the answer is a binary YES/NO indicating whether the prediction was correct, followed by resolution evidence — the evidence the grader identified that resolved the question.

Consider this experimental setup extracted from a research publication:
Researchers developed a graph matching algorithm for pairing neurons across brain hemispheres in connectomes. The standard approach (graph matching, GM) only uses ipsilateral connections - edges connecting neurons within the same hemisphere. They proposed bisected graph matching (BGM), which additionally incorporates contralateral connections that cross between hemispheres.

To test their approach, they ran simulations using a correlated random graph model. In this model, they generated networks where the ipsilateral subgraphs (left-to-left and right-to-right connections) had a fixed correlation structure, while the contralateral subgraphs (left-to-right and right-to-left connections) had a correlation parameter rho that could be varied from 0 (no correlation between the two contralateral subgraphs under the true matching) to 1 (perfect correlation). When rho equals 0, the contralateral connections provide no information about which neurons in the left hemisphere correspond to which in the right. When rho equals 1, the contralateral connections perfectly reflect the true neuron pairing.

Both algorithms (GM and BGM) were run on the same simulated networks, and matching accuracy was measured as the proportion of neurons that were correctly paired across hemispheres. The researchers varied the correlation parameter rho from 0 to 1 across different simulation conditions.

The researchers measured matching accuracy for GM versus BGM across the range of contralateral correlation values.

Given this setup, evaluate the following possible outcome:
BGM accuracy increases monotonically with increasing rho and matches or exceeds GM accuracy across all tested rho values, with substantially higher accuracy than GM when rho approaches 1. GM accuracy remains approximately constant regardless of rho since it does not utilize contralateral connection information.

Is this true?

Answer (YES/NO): NO